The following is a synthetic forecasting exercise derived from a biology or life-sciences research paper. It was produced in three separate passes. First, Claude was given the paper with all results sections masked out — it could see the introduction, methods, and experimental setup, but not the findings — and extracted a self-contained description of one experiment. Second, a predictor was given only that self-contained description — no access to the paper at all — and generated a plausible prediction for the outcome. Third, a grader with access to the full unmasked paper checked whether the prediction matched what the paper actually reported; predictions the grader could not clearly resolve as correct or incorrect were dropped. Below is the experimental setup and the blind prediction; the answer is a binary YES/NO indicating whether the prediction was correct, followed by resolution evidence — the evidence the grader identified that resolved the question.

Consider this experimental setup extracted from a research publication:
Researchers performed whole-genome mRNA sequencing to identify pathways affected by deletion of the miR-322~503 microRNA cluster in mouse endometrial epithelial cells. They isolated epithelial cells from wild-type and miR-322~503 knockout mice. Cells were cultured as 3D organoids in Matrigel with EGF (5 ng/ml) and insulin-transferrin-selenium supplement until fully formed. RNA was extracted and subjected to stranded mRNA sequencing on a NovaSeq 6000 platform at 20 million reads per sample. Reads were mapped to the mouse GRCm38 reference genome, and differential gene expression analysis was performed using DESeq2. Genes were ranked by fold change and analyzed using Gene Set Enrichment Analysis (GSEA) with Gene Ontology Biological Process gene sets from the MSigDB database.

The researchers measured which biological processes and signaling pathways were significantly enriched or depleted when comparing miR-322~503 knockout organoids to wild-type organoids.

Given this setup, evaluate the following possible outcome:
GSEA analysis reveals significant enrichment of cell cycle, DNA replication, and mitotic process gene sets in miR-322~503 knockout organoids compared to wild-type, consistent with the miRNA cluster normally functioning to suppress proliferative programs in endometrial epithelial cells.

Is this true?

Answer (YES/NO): NO